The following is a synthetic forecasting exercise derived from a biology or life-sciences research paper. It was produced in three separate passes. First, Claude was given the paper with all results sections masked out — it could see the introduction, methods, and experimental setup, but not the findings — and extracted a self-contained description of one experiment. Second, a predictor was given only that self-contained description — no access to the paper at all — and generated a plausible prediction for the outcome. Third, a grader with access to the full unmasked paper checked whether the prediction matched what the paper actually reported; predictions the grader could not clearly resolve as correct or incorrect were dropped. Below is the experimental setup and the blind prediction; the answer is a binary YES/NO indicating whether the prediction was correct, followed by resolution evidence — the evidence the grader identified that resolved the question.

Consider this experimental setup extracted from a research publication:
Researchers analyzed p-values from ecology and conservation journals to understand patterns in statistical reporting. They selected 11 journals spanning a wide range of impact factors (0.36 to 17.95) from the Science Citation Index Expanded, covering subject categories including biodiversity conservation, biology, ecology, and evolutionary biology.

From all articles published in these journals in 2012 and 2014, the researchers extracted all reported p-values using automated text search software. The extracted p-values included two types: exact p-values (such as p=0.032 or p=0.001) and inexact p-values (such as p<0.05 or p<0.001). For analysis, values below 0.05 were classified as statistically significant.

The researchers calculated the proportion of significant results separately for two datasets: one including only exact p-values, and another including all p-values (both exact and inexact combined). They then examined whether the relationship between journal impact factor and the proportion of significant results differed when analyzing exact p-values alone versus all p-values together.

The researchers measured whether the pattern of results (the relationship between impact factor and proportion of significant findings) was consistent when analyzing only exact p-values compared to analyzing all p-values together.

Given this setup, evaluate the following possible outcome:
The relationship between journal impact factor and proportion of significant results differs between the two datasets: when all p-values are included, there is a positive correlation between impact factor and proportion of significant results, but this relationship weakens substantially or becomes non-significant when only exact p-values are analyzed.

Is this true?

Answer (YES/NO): NO